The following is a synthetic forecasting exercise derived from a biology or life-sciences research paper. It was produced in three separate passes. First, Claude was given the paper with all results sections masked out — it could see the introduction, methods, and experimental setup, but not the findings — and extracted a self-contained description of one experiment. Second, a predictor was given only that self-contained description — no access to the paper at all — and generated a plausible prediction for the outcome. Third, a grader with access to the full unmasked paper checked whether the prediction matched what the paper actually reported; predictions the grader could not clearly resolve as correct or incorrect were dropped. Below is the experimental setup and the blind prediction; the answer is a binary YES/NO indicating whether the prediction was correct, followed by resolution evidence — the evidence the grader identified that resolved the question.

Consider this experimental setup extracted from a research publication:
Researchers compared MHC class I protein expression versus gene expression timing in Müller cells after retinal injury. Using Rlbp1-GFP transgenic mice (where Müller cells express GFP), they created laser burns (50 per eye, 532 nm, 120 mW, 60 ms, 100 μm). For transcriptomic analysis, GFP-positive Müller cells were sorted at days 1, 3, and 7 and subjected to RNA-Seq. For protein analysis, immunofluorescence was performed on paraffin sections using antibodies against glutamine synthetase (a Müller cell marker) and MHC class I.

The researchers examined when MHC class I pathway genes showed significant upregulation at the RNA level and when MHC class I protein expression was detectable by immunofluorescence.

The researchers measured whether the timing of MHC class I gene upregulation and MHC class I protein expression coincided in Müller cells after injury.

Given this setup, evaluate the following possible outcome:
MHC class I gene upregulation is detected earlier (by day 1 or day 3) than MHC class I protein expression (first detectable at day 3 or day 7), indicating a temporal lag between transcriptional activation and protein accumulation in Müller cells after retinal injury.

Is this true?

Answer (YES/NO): NO